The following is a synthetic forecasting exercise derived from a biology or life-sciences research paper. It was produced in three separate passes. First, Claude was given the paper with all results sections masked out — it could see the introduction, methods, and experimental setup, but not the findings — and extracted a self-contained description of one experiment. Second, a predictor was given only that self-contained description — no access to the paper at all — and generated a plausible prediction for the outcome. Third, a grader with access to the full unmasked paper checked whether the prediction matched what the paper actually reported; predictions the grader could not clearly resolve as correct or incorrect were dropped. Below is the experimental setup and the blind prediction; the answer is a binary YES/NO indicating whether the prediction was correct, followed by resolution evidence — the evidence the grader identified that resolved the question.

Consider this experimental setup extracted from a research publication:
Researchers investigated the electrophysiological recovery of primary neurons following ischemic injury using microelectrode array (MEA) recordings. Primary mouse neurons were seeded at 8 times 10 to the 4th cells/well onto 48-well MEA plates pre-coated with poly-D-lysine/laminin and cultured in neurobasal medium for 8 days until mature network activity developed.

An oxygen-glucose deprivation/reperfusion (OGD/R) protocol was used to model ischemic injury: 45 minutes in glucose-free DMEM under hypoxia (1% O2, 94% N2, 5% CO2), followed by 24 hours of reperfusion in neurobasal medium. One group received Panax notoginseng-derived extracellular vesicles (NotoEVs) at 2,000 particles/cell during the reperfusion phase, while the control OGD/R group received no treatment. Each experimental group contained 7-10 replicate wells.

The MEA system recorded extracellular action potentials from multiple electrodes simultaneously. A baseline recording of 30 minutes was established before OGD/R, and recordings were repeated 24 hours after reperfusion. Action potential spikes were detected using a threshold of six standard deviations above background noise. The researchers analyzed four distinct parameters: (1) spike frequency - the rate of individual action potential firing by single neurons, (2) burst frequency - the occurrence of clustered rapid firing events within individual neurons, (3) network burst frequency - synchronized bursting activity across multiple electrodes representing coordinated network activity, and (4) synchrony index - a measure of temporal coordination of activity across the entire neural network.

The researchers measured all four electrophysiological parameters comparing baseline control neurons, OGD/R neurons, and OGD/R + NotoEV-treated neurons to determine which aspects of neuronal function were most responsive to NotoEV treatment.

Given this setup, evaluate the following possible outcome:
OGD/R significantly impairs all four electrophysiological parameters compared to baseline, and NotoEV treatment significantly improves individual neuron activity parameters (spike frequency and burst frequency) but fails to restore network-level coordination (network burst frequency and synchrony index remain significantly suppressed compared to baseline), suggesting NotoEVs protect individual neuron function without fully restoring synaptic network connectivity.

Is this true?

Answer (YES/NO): NO